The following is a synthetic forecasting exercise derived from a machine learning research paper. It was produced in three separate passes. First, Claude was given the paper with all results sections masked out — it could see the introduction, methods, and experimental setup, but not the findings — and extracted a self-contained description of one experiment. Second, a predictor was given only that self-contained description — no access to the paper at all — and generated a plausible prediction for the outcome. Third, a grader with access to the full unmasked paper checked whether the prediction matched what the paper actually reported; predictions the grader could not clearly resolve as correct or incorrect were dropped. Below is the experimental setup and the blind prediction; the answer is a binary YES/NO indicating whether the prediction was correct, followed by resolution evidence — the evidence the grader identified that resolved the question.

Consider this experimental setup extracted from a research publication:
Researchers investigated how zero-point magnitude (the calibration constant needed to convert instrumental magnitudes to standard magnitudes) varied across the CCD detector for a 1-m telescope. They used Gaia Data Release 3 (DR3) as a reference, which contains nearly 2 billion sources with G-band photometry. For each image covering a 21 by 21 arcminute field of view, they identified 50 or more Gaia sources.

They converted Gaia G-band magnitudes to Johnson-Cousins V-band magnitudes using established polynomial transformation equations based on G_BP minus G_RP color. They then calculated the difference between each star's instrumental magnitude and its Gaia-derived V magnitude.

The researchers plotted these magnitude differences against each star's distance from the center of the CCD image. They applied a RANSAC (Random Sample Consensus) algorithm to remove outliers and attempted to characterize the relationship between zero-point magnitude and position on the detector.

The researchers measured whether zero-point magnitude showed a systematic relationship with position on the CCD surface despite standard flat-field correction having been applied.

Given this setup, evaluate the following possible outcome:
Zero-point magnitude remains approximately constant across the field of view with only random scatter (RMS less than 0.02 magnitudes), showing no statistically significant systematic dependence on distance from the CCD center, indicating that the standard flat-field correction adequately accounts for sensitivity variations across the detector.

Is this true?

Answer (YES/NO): NO